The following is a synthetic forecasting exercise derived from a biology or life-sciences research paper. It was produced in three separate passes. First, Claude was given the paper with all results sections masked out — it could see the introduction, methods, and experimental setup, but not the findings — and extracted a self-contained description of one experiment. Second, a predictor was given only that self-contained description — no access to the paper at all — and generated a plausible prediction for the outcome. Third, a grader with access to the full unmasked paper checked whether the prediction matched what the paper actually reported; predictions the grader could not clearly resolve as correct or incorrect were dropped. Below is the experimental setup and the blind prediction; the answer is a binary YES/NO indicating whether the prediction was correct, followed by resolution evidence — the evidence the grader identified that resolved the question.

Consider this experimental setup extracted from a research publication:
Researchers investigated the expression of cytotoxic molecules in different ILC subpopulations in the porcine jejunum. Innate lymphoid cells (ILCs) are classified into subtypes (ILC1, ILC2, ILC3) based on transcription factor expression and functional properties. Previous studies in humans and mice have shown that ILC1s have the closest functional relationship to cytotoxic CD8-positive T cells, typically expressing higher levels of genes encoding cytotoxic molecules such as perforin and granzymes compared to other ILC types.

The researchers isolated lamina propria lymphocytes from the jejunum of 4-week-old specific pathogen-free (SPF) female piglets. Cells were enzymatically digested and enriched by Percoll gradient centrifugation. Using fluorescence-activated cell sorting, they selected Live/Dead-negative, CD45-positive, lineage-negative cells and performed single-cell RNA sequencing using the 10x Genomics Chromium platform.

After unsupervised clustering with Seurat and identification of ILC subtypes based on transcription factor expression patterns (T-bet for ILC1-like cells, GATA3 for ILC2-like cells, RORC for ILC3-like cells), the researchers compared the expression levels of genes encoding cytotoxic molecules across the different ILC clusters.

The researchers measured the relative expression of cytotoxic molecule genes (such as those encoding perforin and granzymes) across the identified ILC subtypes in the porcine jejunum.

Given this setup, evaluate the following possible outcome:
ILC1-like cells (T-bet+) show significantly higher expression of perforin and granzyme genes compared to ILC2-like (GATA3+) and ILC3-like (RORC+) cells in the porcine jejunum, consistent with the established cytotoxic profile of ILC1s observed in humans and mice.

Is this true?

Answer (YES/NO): YES